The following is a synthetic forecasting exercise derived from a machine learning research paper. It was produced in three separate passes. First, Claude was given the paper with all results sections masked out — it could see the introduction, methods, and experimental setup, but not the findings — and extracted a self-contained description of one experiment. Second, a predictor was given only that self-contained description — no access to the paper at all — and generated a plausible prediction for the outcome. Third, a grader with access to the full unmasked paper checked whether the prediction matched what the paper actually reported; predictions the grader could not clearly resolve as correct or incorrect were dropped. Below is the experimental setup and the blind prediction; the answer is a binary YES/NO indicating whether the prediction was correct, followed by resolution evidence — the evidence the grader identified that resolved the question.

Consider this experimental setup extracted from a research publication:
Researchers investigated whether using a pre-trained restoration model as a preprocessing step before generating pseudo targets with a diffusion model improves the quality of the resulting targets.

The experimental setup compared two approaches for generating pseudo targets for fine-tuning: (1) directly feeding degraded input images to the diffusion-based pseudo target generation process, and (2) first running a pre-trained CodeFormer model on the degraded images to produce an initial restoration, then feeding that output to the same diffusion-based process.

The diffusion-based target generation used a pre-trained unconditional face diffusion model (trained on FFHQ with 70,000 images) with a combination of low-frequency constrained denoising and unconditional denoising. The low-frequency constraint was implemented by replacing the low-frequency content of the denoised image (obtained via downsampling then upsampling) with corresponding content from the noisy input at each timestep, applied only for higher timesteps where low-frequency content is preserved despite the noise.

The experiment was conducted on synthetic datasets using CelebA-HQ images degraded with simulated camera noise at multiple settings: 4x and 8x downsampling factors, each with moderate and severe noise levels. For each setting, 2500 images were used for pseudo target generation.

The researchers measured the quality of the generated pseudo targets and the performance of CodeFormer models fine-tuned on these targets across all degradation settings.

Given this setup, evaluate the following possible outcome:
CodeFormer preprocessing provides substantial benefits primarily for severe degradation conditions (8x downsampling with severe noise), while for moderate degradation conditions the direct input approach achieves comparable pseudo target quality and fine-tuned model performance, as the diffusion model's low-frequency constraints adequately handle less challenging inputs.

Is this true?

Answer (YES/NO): NO